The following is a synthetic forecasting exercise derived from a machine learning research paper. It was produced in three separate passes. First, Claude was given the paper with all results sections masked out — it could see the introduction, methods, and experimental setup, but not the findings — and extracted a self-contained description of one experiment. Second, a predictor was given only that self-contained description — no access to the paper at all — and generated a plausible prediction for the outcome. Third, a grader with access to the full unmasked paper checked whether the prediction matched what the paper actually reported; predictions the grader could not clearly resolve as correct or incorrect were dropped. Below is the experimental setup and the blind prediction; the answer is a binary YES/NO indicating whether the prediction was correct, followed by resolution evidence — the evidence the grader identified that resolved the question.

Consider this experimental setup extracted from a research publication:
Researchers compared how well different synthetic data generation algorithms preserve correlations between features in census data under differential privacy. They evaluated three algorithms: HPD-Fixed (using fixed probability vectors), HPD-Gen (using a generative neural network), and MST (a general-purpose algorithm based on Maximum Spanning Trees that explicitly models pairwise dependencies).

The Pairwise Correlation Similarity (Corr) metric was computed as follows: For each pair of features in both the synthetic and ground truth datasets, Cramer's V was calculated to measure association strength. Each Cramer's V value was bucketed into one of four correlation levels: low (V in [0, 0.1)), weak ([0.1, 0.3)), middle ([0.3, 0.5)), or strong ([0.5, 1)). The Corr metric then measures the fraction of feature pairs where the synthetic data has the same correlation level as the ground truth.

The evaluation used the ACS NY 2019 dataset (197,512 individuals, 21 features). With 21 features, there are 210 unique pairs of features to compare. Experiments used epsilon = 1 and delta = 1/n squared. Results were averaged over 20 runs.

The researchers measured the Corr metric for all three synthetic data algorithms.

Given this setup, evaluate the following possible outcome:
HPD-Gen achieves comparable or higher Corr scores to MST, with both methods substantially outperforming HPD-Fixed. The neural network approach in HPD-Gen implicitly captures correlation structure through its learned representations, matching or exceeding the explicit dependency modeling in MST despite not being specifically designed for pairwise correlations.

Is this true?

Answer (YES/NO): NO